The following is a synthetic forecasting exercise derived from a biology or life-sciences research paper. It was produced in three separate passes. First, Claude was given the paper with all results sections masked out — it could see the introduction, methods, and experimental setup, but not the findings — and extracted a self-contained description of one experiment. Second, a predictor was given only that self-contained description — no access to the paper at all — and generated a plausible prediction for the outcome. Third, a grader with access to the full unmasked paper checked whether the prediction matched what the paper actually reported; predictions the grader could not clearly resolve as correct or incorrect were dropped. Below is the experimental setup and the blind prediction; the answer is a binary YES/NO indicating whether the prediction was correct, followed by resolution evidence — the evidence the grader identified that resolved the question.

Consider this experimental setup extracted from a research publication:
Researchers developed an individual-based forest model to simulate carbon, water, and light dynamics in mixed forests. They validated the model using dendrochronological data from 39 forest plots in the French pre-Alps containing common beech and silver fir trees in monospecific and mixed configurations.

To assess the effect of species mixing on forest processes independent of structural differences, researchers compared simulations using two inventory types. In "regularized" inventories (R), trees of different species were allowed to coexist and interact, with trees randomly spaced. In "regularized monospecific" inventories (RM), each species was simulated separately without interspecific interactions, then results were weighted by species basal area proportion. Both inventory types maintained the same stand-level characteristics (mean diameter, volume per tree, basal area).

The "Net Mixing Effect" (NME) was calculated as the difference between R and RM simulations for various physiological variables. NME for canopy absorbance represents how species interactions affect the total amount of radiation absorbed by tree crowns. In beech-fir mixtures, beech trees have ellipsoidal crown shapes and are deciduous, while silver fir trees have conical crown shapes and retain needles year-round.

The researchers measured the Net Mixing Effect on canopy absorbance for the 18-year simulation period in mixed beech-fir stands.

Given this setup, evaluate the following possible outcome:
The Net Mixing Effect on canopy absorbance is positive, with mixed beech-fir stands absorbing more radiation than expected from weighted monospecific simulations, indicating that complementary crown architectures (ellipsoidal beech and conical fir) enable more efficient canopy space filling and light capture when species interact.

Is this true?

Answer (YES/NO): YES